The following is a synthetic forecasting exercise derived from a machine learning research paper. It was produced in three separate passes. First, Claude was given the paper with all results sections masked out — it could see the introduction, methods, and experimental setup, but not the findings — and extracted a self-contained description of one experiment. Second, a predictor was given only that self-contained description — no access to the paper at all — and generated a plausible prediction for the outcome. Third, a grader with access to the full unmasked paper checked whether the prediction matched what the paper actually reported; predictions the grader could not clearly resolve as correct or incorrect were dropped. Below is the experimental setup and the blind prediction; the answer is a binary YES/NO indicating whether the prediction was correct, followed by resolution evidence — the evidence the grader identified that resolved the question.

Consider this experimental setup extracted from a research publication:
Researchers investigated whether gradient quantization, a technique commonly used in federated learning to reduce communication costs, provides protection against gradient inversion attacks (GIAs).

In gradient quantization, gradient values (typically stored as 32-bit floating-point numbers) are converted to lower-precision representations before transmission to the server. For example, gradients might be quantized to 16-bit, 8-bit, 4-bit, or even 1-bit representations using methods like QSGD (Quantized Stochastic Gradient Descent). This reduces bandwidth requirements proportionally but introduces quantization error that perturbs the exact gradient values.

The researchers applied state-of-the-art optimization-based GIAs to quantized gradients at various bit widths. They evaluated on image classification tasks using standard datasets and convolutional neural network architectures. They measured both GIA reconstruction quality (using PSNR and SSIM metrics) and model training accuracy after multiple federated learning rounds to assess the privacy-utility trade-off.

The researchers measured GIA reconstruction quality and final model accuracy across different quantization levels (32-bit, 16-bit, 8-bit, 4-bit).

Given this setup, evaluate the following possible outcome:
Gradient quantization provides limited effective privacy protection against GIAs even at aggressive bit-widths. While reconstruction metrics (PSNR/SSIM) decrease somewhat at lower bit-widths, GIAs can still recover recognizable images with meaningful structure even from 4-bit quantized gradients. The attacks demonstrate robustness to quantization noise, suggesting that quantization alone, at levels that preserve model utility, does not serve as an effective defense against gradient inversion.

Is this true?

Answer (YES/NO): NO